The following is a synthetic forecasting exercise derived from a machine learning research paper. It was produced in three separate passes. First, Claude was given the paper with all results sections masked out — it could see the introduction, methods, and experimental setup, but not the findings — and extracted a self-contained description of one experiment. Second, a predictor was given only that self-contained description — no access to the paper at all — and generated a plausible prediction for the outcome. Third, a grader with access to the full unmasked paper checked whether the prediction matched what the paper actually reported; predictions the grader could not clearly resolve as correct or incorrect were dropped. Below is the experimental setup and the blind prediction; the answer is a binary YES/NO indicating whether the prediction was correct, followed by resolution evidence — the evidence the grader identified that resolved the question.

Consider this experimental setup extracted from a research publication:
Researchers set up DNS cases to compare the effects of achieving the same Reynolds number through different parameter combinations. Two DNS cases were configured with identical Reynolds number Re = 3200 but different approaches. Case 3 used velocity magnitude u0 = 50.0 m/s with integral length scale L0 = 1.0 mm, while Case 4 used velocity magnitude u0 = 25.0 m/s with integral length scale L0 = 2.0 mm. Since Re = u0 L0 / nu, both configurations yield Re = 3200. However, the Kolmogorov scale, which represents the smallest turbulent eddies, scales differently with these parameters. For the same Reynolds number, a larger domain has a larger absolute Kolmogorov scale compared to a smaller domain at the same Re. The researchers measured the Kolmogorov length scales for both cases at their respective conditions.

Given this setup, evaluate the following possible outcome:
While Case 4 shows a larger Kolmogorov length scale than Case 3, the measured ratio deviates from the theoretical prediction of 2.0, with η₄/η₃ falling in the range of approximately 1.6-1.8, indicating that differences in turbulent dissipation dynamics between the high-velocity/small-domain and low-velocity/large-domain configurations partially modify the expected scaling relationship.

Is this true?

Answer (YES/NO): NO